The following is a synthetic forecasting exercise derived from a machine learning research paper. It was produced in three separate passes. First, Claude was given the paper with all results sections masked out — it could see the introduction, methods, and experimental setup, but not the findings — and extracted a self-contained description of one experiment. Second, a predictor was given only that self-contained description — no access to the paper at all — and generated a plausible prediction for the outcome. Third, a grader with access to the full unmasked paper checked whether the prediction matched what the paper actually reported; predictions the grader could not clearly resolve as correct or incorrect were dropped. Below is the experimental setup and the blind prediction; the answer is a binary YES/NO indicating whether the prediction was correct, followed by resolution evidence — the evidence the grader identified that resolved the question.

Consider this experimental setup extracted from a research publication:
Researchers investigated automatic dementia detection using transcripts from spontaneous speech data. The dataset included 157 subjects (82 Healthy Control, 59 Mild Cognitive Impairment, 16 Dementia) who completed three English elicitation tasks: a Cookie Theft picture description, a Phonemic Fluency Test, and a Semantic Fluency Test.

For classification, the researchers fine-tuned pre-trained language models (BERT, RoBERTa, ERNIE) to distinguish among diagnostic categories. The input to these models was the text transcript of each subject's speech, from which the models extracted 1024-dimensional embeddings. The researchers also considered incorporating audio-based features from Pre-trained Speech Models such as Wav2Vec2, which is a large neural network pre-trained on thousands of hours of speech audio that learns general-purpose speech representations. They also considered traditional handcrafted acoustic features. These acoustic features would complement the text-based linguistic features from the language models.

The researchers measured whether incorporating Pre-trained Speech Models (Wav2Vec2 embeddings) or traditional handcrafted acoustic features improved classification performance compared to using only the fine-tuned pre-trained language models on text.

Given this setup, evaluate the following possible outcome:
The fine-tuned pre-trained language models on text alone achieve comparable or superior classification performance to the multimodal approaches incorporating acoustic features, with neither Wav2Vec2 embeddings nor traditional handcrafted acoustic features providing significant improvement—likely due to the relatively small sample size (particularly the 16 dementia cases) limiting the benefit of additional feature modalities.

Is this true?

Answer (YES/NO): YES